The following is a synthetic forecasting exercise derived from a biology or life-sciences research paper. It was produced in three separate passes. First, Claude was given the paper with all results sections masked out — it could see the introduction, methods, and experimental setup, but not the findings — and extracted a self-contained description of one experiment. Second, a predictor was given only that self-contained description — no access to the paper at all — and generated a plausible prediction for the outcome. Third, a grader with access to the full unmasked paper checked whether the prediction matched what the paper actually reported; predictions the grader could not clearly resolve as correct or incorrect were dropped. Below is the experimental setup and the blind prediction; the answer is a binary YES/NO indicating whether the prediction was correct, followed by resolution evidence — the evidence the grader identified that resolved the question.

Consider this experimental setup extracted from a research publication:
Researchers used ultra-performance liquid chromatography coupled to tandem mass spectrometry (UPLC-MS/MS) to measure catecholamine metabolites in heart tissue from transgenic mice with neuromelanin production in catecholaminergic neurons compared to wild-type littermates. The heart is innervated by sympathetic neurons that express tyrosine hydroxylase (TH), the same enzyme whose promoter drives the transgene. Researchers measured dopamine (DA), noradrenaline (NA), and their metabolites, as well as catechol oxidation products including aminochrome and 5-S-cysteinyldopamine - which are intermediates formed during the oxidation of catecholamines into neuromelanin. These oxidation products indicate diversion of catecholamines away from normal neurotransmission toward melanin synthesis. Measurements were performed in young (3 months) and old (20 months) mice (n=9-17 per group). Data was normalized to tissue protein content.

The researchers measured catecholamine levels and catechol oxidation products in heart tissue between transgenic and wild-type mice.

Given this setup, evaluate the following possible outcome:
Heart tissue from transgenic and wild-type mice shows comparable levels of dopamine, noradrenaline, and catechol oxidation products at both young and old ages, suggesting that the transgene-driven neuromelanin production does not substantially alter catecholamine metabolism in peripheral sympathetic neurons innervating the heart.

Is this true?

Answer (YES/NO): NO